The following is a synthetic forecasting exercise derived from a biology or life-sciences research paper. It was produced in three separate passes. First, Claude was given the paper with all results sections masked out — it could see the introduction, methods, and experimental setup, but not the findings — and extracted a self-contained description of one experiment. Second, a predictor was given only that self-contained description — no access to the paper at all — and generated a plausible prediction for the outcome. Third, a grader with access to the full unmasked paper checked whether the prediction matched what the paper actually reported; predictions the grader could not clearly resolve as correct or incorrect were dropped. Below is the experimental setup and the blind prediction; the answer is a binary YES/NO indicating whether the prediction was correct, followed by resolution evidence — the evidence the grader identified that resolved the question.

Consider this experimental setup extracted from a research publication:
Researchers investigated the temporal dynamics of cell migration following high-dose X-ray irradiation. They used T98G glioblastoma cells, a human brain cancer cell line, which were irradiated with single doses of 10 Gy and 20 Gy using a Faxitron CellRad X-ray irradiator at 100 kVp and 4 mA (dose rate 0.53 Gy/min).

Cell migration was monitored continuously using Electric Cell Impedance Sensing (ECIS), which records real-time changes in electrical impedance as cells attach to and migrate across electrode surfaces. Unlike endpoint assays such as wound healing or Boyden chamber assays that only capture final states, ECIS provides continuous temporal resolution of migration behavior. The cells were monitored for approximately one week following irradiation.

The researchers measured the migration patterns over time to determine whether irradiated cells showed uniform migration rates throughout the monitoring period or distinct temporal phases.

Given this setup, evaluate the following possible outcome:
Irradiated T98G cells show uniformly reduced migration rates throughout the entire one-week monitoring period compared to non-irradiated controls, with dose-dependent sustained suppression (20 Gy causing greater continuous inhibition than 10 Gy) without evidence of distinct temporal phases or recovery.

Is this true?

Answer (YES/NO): NO